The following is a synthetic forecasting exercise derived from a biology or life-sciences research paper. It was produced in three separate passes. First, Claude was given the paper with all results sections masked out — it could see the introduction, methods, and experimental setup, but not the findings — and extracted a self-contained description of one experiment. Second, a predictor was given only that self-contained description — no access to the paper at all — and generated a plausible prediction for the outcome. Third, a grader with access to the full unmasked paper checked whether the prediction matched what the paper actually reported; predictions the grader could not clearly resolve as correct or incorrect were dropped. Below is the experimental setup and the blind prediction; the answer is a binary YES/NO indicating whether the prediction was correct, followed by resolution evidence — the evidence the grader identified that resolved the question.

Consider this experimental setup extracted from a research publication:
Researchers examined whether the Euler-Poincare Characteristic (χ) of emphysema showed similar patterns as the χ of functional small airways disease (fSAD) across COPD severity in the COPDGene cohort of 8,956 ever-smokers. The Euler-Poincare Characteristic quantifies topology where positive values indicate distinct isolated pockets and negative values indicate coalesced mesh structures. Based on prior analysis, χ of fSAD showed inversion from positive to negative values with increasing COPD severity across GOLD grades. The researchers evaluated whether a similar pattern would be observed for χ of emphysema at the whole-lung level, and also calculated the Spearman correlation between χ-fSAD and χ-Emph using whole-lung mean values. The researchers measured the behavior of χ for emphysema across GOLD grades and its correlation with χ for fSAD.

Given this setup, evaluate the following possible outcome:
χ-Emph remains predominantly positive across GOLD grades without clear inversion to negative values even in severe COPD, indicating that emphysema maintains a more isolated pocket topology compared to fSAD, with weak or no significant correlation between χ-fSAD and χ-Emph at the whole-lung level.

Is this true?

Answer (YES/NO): YES